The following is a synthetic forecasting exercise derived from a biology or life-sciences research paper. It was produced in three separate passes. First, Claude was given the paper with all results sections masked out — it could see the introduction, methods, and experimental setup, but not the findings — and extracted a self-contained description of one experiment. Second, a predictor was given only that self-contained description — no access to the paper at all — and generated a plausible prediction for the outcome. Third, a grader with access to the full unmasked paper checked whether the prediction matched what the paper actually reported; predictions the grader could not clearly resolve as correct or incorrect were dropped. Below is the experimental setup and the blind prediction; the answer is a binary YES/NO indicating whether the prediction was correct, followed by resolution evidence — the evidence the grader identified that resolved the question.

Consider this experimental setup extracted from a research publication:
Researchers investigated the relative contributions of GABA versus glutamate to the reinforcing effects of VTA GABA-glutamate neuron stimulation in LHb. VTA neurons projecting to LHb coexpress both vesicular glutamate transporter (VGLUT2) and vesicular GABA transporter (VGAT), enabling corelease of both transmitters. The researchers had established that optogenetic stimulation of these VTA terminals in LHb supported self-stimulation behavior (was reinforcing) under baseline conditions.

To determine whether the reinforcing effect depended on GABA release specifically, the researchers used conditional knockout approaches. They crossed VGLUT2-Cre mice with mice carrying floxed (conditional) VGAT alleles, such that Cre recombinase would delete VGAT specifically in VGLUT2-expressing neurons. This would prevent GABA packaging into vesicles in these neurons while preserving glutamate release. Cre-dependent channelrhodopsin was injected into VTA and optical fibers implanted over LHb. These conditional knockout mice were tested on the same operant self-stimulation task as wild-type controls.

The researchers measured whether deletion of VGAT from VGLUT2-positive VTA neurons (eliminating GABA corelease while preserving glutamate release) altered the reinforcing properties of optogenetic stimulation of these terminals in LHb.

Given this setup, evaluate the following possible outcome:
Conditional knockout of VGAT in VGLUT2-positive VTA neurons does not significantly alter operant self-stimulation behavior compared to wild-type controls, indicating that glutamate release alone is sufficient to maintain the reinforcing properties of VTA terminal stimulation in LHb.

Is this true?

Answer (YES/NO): NO